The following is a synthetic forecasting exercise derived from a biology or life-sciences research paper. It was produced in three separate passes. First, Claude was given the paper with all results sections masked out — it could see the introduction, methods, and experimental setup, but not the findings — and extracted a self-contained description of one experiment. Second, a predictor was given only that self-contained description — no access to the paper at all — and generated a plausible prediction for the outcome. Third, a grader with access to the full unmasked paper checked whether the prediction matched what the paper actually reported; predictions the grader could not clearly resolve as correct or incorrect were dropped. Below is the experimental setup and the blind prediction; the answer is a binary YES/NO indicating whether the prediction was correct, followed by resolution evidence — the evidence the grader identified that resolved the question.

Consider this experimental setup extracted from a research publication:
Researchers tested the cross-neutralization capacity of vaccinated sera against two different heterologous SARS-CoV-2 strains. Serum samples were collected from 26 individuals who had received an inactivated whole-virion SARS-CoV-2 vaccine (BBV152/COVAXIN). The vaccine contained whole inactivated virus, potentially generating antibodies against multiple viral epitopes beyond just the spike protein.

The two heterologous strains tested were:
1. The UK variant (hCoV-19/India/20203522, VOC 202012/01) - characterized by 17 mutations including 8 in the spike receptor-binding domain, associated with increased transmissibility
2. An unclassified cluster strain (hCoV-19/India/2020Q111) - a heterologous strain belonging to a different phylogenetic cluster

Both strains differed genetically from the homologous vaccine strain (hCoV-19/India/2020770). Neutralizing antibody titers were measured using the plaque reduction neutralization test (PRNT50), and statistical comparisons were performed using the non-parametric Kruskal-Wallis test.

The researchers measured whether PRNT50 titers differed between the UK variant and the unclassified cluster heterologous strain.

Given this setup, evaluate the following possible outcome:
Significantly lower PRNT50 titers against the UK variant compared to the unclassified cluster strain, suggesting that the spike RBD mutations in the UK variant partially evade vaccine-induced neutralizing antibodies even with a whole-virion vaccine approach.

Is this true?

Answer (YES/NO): NO